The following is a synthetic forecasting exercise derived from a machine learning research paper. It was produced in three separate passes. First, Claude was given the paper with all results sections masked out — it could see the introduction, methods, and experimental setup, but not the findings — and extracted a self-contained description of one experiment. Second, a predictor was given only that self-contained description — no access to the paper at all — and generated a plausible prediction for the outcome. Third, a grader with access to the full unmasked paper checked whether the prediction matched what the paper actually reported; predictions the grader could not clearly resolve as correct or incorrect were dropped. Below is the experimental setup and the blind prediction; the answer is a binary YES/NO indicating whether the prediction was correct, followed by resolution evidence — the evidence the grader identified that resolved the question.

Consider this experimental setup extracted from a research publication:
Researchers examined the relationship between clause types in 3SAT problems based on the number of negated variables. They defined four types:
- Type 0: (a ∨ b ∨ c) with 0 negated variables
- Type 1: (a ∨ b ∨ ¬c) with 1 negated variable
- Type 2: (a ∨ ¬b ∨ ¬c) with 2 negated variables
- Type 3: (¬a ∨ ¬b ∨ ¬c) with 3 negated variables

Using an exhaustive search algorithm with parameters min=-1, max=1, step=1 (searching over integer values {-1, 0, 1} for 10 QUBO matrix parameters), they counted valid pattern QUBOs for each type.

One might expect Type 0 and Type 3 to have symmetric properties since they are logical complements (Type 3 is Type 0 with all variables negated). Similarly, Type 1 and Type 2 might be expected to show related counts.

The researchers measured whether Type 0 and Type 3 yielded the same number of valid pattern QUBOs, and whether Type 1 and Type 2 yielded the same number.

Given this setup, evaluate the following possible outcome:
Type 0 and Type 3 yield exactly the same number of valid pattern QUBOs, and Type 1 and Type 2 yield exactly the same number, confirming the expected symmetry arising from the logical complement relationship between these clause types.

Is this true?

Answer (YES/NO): NO